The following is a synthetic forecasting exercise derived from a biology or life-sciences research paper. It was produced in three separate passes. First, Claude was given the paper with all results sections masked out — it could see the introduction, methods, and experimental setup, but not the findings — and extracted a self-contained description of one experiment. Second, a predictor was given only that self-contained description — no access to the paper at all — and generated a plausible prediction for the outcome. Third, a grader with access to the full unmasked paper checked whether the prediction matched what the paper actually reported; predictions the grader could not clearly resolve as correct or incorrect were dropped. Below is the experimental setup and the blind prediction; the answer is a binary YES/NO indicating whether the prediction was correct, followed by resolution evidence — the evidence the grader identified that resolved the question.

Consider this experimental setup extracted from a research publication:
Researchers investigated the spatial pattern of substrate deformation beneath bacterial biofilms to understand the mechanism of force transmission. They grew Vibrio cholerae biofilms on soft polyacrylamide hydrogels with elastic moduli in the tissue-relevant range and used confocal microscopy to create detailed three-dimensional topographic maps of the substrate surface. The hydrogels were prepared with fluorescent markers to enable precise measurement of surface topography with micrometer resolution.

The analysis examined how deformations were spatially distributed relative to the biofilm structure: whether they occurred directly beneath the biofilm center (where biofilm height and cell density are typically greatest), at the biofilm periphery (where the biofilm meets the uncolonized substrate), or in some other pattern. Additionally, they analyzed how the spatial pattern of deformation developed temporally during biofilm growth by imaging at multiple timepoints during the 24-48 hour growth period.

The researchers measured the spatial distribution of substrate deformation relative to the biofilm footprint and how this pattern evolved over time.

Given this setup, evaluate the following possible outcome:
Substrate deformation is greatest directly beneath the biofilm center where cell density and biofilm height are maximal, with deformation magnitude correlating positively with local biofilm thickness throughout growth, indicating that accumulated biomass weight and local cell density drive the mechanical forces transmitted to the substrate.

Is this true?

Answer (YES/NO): NO